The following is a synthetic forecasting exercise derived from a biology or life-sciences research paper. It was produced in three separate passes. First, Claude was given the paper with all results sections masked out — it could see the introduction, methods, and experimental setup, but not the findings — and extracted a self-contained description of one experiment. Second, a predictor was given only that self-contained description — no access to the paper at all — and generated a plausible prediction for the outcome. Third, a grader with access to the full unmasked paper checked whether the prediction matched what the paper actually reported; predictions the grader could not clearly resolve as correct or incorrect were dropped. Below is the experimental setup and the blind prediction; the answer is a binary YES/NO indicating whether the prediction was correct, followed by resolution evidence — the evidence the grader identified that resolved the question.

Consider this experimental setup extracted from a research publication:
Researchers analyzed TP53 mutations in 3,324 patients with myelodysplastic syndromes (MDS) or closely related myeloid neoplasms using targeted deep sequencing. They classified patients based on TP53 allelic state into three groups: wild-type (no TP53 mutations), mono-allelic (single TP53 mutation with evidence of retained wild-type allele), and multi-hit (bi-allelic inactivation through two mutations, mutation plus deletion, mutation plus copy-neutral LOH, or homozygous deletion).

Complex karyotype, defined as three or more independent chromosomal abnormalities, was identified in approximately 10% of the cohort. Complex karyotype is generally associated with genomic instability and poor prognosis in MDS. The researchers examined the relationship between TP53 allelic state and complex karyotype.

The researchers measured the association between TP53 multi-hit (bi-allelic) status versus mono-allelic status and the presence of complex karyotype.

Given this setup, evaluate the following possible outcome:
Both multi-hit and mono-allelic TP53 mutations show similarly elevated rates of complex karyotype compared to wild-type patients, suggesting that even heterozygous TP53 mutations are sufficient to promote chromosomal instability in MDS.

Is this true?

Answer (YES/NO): NO